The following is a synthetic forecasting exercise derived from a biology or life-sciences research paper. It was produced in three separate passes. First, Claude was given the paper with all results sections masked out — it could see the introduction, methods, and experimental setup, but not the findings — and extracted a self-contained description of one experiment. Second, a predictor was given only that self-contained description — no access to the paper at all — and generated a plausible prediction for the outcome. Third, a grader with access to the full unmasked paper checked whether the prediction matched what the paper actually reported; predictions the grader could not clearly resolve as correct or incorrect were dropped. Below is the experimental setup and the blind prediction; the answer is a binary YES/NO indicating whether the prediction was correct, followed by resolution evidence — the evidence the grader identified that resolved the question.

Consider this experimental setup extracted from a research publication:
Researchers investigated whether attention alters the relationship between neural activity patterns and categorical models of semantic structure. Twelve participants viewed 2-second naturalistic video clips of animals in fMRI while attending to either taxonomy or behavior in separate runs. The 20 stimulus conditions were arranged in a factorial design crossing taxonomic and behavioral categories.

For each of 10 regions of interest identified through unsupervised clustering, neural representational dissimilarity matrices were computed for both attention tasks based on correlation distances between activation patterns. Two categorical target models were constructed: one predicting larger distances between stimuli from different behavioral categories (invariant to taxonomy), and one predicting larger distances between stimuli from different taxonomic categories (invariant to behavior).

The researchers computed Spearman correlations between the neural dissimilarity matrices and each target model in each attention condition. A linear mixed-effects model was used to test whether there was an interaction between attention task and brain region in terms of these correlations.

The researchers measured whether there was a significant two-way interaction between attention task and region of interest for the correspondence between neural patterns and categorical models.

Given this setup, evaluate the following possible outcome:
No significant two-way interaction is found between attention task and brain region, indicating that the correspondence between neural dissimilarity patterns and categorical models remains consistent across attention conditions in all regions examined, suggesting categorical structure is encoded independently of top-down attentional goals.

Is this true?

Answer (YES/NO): NO